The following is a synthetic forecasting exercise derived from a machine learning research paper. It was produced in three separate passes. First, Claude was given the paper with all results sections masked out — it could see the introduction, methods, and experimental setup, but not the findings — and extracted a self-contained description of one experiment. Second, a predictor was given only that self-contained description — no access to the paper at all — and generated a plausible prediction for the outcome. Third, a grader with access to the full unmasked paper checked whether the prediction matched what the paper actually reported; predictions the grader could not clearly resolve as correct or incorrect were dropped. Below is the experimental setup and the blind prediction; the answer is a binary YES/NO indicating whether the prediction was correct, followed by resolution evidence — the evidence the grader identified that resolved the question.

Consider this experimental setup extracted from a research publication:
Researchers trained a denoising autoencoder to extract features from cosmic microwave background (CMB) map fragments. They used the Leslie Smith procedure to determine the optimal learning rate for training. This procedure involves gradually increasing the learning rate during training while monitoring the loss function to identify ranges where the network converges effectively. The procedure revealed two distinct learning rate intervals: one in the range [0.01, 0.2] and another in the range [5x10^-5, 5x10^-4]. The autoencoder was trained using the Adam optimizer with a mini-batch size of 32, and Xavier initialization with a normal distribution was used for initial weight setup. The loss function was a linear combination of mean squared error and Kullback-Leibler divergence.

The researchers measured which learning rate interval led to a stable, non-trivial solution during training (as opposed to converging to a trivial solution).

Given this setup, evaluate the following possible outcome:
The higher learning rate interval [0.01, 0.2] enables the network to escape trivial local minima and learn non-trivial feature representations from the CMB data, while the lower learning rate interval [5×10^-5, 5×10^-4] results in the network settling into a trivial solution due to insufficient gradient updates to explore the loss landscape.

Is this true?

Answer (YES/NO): NO